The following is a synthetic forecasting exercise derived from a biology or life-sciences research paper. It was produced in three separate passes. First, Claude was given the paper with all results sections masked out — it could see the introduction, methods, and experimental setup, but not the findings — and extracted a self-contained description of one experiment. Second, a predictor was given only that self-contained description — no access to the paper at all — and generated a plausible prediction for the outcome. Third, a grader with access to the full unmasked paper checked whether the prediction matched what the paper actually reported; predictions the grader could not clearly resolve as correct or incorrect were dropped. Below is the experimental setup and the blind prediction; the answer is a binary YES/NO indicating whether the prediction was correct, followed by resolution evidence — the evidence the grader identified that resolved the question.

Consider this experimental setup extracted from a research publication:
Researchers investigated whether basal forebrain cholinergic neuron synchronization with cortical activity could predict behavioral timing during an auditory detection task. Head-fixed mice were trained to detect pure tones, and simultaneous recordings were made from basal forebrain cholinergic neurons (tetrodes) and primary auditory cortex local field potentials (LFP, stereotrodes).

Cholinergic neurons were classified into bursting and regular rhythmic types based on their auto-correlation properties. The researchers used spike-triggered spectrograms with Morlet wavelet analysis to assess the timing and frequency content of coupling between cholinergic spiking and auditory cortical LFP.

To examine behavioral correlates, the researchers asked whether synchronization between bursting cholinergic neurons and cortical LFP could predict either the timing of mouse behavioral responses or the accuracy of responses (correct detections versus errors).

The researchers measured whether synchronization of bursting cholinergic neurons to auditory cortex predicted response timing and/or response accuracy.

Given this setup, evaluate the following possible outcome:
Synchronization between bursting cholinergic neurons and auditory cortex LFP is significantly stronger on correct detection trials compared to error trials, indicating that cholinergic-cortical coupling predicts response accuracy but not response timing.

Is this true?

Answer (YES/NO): NO